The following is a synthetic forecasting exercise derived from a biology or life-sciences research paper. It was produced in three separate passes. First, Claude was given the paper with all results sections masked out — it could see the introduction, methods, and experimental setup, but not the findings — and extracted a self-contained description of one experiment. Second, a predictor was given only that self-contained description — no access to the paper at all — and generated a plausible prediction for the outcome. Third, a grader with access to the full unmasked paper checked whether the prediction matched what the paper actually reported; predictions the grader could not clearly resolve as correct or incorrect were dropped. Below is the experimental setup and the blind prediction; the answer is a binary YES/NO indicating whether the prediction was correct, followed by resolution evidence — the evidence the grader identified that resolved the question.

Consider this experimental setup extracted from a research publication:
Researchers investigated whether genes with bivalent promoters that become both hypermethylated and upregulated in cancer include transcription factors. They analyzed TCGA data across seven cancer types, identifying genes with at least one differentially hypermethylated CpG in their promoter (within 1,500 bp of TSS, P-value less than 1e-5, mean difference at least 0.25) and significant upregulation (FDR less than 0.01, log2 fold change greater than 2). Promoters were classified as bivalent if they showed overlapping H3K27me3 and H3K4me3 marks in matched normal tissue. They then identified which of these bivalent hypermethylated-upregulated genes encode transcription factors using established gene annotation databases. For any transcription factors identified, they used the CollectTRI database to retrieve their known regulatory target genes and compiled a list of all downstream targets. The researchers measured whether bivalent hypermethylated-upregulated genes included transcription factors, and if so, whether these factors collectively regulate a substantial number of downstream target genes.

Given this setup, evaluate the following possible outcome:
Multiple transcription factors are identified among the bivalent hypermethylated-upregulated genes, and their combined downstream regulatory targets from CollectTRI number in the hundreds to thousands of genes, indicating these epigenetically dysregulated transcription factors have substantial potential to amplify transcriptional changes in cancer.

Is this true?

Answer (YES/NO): YES